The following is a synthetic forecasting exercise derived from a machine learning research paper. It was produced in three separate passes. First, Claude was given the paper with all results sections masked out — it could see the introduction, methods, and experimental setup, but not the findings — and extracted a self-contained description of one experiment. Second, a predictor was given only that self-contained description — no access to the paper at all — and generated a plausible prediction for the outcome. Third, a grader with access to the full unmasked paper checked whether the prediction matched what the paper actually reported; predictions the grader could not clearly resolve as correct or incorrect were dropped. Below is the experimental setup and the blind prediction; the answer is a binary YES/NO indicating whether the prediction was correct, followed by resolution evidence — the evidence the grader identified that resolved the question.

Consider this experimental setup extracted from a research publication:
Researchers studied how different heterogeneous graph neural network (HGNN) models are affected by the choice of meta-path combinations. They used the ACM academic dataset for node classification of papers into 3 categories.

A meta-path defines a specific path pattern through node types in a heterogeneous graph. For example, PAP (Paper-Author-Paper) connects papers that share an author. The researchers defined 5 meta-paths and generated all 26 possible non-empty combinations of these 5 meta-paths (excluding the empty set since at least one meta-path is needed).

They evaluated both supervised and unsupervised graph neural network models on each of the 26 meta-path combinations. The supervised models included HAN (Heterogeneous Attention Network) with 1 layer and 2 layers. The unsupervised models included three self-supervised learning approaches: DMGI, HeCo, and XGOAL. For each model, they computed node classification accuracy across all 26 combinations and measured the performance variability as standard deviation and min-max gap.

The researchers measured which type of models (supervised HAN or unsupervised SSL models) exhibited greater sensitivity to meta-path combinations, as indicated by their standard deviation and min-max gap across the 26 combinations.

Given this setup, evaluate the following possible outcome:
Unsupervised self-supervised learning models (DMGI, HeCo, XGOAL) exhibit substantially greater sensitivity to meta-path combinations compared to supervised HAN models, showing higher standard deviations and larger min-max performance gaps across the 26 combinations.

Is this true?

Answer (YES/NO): YES